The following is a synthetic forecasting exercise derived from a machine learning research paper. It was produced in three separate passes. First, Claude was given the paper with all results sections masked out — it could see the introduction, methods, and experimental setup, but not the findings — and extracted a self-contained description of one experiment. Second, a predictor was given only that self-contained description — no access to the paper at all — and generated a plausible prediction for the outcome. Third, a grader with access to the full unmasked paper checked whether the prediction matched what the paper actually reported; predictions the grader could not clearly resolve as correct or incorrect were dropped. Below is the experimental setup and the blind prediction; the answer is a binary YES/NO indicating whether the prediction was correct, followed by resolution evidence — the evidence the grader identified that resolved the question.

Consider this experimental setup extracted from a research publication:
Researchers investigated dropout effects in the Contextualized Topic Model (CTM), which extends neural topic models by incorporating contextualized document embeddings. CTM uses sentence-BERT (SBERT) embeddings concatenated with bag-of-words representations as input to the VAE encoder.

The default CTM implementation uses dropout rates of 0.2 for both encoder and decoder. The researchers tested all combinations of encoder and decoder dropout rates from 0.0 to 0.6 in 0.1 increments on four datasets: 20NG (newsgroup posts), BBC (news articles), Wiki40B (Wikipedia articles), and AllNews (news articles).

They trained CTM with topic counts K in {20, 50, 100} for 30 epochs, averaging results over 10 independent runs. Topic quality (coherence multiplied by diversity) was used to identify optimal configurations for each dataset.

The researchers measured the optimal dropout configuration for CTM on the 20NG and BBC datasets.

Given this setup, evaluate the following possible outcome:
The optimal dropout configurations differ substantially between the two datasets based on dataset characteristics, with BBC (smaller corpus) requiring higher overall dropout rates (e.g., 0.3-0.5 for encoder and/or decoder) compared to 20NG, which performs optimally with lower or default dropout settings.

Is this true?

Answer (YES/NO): NO